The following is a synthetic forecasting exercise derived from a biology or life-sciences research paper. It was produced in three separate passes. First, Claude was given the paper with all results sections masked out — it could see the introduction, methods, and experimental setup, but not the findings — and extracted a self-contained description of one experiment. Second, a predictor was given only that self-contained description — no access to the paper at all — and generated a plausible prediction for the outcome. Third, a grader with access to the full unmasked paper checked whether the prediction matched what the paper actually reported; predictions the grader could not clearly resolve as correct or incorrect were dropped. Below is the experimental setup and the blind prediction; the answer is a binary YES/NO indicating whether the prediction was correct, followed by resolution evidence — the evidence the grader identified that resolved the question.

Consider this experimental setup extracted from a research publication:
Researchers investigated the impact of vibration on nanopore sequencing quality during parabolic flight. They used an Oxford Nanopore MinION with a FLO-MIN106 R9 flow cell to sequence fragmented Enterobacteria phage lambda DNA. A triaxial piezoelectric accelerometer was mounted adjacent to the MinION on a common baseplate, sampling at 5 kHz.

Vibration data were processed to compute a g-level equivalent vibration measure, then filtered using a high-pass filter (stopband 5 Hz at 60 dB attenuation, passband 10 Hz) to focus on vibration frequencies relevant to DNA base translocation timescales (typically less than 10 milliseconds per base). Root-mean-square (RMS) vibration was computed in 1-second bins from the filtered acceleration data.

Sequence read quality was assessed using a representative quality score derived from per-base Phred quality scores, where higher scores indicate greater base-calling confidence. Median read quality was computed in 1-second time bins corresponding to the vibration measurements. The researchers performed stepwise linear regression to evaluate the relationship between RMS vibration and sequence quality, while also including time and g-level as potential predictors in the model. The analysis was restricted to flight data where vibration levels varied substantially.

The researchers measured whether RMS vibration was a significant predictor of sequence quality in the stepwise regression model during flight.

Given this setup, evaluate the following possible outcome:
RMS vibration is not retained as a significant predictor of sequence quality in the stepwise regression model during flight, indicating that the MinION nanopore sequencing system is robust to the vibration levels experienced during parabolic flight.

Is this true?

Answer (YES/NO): YES